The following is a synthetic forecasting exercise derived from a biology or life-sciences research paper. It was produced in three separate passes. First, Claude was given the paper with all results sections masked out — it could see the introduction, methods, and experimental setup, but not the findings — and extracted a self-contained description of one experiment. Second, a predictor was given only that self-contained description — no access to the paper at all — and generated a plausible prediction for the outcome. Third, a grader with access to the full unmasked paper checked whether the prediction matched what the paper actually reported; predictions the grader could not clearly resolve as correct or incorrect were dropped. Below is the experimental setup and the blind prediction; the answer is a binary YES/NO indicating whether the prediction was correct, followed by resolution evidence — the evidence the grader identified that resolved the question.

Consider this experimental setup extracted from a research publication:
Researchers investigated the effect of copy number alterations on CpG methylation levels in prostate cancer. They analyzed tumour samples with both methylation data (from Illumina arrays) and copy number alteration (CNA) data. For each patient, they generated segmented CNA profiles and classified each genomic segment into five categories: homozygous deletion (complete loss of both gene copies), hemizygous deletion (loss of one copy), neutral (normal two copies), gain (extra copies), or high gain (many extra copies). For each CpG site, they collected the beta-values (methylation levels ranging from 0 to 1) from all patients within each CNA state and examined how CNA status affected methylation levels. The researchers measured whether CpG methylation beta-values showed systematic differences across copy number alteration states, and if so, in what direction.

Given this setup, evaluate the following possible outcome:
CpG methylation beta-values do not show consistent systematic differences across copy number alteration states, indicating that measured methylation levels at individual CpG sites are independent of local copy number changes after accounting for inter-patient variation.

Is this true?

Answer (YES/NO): NO